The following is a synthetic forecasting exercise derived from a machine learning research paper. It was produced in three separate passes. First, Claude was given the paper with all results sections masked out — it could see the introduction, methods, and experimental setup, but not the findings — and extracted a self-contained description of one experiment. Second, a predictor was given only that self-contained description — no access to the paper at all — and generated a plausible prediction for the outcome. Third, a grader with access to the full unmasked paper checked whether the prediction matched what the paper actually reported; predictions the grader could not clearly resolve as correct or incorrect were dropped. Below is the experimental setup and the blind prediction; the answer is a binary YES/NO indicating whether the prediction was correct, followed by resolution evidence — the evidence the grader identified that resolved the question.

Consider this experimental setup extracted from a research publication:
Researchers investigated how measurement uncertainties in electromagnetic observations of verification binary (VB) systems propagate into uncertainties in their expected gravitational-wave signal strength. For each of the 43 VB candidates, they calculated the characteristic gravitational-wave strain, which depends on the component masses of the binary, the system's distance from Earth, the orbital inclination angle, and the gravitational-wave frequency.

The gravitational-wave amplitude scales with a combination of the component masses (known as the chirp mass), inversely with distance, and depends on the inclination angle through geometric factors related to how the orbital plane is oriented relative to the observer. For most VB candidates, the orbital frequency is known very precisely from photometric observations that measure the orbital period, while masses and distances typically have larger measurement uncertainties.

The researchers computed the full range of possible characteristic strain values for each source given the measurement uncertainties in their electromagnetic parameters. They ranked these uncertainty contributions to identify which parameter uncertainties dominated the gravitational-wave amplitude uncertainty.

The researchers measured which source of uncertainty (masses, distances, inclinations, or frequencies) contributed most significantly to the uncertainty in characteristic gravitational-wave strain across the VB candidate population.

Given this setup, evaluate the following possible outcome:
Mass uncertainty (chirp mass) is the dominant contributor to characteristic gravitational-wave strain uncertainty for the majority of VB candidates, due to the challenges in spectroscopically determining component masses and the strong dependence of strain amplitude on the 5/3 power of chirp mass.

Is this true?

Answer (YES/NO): YES